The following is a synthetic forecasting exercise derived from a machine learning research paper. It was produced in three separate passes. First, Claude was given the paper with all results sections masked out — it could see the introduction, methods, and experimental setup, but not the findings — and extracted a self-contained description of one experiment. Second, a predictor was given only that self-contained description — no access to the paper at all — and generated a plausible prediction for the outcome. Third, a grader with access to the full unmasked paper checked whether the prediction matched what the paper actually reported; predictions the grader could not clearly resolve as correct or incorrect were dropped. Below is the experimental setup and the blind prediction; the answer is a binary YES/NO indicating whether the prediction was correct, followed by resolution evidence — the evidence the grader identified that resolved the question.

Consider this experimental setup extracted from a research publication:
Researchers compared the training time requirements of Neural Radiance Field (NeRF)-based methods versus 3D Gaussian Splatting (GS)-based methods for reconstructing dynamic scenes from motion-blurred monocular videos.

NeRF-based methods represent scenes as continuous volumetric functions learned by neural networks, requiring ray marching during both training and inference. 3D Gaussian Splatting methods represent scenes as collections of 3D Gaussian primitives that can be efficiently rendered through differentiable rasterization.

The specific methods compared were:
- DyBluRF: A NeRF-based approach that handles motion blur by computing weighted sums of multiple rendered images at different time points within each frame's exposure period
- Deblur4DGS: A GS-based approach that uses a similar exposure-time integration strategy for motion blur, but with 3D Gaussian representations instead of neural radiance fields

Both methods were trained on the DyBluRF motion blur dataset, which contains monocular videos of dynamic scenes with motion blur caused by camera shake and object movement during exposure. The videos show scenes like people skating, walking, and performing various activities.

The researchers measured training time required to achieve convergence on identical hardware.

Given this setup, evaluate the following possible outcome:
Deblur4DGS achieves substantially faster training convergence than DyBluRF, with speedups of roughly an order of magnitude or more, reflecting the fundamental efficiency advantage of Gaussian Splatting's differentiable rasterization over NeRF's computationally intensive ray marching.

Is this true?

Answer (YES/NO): NO